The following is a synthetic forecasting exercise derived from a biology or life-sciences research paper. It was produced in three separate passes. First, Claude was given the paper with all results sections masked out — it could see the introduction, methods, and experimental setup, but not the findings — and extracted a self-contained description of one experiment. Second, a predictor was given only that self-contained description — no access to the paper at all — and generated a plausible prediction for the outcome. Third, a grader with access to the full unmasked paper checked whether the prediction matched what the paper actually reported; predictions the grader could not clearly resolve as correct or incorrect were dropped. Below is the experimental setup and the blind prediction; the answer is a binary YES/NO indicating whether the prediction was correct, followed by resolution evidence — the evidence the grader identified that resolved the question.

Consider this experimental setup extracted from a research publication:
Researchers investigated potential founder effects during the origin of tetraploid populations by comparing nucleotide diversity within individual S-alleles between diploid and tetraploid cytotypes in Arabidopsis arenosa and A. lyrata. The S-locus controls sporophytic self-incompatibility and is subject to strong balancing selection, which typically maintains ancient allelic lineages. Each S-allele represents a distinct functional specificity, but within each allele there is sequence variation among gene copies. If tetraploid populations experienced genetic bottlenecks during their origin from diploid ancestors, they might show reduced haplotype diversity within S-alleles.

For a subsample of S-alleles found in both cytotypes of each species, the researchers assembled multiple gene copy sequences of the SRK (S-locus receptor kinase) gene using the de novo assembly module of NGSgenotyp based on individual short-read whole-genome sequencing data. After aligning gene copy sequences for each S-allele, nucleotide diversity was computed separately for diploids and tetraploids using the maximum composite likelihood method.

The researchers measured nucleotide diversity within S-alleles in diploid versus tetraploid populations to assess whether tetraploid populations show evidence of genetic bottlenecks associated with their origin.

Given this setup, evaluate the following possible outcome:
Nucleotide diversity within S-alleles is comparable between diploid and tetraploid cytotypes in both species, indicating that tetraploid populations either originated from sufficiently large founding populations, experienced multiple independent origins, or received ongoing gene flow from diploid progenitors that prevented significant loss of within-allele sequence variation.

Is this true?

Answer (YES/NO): YES